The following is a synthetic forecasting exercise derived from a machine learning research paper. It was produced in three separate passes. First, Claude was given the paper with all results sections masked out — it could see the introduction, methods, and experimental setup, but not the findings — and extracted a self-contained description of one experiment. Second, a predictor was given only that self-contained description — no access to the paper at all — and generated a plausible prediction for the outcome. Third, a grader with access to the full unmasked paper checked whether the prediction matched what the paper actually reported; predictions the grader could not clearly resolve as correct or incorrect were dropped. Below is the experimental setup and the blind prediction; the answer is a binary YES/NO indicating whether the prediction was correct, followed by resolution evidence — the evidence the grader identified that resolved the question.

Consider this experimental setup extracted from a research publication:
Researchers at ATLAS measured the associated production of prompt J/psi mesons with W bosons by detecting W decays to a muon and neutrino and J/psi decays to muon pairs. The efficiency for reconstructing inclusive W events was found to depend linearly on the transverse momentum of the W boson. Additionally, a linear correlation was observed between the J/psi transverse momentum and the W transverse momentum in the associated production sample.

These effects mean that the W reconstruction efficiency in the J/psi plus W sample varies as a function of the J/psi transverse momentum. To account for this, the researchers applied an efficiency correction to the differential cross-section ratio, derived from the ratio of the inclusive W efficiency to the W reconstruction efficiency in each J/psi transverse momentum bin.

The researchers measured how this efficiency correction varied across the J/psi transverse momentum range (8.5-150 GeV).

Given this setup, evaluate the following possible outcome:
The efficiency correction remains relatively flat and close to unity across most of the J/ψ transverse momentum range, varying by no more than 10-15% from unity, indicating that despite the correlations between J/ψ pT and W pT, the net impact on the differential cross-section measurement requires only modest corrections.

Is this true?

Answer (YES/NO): NO